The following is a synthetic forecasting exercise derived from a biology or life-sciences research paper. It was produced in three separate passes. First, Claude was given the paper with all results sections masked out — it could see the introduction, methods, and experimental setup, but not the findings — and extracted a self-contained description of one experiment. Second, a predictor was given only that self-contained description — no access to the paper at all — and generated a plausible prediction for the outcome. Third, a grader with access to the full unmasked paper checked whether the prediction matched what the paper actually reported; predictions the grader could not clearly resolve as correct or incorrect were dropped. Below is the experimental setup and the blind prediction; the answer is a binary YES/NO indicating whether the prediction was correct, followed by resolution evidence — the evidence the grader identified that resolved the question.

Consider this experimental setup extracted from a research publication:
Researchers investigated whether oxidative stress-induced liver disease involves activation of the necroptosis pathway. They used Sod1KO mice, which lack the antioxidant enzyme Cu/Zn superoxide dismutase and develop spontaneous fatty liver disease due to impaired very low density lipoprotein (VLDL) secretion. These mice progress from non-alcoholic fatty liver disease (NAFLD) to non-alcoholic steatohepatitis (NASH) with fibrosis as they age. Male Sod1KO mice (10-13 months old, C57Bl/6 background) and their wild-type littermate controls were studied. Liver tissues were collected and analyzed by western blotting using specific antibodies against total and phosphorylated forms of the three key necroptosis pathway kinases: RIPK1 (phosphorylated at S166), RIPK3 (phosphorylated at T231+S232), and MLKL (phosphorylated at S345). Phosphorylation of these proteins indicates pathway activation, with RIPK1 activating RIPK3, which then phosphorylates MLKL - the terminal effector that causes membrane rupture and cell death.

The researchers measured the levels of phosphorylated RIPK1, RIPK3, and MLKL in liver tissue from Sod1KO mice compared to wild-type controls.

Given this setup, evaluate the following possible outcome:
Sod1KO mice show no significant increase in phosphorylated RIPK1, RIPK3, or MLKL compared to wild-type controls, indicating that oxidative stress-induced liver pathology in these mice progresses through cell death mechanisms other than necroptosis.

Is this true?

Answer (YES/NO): NO